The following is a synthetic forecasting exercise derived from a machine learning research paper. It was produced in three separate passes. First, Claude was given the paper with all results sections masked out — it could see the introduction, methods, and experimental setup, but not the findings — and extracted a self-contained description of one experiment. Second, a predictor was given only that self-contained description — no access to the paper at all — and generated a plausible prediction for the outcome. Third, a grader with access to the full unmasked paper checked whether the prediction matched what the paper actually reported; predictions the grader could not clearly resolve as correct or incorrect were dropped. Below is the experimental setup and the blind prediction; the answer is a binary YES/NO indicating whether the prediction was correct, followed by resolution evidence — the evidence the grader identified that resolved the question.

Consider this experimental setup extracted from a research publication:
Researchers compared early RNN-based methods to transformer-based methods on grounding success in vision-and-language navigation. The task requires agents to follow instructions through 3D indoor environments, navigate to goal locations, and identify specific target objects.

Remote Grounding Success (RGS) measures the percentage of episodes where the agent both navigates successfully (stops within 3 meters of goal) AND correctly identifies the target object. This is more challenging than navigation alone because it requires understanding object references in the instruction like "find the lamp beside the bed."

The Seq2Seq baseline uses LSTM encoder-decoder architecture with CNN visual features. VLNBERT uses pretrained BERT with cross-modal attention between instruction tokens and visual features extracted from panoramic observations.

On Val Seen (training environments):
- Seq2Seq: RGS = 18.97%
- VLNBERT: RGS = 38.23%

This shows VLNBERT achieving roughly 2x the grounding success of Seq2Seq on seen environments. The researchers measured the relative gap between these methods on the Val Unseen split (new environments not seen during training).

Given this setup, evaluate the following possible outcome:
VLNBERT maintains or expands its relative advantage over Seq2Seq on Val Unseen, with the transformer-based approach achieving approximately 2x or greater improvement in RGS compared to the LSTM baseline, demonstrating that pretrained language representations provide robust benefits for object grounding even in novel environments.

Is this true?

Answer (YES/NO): YES